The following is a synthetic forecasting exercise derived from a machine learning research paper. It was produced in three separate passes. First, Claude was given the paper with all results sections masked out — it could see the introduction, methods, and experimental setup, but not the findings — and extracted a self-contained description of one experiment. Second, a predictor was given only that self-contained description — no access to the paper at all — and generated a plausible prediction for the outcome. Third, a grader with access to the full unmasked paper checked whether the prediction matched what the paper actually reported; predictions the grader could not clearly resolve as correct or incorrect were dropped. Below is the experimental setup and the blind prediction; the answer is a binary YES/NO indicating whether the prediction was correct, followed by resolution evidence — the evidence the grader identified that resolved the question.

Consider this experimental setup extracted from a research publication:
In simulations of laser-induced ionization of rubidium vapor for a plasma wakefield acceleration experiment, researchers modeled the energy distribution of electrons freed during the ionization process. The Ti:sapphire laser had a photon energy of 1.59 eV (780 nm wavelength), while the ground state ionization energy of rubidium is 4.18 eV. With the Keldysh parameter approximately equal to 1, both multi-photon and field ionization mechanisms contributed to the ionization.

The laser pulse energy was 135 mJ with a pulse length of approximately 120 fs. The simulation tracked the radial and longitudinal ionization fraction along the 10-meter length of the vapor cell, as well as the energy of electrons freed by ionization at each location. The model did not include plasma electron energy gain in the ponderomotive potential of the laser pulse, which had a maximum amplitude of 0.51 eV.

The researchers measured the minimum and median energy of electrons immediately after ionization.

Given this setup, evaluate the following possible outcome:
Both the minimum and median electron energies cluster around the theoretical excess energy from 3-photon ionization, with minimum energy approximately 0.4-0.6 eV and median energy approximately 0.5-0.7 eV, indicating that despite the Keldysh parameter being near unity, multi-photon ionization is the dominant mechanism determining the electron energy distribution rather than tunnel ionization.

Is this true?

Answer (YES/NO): YES